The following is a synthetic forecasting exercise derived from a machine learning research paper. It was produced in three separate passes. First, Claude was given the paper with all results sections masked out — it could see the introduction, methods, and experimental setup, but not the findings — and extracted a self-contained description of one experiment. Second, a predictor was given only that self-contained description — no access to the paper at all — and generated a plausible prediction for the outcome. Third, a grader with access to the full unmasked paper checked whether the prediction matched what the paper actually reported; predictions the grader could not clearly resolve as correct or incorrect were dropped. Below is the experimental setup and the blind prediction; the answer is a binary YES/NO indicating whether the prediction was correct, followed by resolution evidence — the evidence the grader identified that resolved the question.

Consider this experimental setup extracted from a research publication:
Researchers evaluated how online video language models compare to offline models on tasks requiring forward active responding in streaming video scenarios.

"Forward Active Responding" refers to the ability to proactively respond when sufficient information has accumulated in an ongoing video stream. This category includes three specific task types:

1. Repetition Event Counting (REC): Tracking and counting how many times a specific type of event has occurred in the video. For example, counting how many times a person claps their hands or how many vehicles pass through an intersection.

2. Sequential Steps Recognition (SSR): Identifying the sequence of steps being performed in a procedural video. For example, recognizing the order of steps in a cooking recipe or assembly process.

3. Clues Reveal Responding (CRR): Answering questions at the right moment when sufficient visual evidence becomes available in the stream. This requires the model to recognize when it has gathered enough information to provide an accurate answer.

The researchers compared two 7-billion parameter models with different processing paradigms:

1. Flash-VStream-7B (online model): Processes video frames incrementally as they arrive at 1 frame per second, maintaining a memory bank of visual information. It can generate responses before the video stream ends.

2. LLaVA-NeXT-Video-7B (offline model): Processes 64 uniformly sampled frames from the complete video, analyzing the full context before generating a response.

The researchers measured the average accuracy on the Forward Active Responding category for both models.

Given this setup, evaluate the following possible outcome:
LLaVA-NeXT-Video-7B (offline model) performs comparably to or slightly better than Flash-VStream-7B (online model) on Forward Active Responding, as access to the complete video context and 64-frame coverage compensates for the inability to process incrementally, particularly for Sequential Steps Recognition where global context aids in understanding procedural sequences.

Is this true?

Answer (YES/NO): NO